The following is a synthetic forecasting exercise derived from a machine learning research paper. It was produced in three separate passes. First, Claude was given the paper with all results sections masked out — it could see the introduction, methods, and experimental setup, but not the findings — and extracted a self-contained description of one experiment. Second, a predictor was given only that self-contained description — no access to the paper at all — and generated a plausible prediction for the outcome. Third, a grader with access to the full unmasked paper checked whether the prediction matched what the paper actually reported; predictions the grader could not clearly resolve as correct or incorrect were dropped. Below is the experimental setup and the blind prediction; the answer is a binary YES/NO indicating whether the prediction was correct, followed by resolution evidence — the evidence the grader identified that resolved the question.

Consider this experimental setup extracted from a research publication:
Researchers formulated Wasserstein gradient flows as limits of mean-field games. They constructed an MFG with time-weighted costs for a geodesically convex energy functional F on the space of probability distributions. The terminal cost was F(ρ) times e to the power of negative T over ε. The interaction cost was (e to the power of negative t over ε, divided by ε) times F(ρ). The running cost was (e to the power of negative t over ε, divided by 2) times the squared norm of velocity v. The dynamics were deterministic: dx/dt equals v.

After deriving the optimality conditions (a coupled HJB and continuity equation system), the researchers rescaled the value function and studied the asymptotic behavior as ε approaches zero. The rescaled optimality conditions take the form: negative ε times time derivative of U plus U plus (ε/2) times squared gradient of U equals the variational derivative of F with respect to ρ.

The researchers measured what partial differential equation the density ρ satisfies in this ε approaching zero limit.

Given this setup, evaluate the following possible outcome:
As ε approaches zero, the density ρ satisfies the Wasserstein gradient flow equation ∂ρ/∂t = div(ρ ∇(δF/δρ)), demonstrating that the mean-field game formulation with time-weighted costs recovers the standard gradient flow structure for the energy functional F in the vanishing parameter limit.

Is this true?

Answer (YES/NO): YES